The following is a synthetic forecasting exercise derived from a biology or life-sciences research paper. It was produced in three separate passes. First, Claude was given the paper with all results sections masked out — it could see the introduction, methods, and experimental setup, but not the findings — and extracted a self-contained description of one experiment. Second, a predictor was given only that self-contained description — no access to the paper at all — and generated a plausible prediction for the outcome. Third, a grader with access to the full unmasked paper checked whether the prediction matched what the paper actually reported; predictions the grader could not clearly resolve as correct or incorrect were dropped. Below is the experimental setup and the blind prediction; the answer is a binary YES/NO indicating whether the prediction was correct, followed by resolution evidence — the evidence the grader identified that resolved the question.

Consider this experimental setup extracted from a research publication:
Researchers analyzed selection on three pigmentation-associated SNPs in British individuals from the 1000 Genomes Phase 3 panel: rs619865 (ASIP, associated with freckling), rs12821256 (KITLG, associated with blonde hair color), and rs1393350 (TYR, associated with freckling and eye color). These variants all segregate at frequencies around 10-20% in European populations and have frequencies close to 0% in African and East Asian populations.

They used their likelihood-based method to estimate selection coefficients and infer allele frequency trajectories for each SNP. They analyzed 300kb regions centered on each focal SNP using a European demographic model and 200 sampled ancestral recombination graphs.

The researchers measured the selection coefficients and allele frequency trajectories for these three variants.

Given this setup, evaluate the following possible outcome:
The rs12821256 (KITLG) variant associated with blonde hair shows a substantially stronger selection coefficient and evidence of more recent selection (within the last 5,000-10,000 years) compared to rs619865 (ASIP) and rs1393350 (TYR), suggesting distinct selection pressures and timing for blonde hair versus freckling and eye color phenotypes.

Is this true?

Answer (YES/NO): NO